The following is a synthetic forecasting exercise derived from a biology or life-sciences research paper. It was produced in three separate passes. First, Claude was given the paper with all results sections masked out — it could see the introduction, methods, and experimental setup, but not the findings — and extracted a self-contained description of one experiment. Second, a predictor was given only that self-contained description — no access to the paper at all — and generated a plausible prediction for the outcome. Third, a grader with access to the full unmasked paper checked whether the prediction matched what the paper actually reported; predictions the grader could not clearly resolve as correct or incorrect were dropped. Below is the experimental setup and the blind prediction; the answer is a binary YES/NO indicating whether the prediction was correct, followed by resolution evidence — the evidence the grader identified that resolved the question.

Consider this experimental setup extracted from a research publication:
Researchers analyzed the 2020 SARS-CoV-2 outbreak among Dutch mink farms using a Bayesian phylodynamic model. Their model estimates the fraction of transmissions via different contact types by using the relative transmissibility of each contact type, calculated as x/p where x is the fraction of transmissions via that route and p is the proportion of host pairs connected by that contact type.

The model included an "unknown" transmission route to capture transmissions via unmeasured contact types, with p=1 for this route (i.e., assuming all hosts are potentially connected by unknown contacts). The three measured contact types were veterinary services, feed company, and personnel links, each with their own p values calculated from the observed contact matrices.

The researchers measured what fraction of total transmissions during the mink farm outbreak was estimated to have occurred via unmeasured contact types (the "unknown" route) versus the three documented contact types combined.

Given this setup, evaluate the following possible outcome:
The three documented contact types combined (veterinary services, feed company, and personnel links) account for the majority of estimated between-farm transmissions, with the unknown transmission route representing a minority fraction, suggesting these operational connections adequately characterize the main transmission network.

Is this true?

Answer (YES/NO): NO